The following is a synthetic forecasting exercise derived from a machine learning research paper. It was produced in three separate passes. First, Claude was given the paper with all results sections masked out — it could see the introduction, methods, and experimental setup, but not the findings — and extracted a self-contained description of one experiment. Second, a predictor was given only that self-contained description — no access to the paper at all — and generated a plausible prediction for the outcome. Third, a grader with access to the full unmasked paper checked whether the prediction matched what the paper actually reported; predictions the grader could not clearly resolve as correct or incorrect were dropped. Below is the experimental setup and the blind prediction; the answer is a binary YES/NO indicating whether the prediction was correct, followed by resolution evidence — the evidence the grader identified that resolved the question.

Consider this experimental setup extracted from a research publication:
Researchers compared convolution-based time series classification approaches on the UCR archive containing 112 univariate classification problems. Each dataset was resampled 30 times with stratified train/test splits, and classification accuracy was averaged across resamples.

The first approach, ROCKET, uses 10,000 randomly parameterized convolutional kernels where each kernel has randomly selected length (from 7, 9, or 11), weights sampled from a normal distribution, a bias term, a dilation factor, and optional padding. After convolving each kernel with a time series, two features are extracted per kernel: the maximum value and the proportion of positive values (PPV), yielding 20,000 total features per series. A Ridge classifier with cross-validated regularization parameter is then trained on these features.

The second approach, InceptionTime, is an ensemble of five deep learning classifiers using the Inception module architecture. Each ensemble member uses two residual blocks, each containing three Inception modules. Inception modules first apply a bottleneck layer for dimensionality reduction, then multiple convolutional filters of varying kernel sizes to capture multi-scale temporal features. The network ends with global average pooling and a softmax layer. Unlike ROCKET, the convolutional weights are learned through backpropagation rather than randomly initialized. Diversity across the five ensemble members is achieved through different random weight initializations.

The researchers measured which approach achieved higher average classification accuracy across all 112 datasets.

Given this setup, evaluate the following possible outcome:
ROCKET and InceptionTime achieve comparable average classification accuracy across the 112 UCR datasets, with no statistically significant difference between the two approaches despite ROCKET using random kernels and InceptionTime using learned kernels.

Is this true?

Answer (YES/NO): NO